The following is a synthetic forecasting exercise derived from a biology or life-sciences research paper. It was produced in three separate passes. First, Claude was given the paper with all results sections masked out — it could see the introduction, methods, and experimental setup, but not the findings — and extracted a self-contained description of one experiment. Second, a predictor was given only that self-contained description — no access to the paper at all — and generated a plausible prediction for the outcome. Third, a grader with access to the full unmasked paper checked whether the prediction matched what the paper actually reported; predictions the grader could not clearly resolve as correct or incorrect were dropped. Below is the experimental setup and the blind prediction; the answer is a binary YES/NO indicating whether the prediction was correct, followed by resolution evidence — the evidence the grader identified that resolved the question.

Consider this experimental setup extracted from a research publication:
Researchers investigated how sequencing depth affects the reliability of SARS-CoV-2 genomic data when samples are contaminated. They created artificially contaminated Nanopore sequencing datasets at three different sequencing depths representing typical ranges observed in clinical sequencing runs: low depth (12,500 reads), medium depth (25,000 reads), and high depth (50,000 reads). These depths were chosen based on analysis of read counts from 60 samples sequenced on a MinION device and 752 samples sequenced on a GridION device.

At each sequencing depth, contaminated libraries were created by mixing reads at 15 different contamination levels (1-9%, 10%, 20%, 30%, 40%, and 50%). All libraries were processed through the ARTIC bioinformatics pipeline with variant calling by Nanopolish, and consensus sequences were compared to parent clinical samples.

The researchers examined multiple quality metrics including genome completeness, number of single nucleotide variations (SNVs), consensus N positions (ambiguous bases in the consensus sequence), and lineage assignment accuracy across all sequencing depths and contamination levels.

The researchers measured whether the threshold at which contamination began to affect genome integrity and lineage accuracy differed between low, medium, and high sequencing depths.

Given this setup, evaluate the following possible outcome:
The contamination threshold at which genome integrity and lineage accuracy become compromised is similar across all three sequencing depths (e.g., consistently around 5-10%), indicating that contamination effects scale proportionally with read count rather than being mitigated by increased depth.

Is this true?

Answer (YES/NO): NO